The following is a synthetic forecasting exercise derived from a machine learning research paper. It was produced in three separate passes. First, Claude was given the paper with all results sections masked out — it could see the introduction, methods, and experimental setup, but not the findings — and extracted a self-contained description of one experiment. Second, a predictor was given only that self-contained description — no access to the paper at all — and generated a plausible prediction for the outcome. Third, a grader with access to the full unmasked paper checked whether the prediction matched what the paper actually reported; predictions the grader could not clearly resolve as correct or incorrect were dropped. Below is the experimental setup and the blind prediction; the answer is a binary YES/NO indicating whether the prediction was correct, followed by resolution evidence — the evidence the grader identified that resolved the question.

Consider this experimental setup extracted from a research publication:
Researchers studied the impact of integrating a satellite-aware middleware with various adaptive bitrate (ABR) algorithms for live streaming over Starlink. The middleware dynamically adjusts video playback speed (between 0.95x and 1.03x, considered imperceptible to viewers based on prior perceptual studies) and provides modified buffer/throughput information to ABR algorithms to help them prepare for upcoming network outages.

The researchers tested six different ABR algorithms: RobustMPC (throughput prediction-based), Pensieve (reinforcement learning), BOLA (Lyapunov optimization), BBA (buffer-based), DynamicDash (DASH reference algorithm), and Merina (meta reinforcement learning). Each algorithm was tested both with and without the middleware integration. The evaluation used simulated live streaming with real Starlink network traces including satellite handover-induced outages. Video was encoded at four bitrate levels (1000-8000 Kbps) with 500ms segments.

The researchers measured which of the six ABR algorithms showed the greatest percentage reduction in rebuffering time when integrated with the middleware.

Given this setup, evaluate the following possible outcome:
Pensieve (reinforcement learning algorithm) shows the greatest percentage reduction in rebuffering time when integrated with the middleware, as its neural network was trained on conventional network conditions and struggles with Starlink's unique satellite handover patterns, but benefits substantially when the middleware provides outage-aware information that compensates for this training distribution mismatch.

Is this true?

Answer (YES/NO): NO